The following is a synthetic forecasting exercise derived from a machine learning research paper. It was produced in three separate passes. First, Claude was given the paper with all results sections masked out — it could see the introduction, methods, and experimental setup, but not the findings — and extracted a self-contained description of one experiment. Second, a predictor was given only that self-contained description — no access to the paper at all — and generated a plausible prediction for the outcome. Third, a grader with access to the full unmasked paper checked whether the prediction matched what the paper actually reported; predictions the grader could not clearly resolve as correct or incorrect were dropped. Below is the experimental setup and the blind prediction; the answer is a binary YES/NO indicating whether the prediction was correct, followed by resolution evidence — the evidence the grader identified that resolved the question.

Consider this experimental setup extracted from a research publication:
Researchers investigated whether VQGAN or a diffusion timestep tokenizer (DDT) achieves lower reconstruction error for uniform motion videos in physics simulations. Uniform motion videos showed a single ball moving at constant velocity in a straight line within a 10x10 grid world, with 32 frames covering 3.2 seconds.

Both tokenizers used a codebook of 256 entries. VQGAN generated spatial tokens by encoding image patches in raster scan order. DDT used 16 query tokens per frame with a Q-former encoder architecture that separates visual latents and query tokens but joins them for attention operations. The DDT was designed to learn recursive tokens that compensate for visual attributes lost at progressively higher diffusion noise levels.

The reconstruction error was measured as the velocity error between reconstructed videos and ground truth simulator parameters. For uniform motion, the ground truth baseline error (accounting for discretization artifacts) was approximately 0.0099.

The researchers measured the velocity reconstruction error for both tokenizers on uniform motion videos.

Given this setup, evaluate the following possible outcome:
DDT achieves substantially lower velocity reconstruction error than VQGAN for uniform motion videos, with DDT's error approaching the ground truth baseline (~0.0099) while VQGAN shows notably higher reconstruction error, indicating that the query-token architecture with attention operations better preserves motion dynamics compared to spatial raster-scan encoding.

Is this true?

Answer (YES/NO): NO